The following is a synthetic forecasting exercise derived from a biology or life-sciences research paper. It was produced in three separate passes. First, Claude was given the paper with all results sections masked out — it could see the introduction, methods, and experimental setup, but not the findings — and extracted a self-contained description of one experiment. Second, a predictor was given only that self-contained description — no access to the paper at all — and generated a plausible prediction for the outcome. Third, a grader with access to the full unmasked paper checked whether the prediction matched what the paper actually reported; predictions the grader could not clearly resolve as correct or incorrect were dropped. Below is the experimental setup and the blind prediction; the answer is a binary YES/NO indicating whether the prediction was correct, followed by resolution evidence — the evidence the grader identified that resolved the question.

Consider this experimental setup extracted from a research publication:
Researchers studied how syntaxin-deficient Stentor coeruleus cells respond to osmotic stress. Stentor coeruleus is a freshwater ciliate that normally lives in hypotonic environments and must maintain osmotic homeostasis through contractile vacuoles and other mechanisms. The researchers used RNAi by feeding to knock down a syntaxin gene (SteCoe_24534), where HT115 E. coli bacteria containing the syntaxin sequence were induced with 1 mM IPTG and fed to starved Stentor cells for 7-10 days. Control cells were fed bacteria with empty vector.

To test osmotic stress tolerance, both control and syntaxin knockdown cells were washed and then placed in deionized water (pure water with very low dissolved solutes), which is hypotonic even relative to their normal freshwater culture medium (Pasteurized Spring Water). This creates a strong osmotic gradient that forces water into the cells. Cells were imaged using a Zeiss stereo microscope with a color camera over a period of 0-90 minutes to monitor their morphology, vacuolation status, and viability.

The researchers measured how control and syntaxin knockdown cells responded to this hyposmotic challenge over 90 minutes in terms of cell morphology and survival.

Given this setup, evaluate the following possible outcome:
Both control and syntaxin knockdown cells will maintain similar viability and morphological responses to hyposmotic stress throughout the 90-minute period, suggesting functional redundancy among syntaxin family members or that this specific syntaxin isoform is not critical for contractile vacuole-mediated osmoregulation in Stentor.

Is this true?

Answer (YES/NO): NO